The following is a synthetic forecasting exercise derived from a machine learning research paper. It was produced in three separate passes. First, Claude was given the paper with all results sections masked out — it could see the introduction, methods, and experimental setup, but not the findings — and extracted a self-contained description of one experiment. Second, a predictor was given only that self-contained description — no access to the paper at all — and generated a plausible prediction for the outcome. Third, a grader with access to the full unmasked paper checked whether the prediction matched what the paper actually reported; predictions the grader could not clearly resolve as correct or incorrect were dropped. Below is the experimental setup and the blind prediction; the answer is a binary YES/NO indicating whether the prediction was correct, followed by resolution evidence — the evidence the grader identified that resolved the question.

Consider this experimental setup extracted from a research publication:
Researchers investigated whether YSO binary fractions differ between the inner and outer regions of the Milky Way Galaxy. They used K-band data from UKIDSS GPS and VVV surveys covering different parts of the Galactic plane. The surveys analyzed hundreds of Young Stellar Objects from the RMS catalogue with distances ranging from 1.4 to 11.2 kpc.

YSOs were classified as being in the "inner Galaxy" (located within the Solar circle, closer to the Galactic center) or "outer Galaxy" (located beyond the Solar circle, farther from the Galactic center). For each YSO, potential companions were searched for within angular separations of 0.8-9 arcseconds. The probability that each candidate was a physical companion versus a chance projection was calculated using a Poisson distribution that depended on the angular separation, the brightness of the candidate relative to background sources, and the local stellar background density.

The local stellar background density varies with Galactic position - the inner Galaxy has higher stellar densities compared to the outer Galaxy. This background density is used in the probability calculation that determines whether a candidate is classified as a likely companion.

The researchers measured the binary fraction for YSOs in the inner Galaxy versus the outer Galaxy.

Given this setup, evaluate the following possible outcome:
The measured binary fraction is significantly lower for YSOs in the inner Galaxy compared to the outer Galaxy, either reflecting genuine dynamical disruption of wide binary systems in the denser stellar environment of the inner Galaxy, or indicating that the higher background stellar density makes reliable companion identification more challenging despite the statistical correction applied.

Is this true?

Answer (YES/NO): YES